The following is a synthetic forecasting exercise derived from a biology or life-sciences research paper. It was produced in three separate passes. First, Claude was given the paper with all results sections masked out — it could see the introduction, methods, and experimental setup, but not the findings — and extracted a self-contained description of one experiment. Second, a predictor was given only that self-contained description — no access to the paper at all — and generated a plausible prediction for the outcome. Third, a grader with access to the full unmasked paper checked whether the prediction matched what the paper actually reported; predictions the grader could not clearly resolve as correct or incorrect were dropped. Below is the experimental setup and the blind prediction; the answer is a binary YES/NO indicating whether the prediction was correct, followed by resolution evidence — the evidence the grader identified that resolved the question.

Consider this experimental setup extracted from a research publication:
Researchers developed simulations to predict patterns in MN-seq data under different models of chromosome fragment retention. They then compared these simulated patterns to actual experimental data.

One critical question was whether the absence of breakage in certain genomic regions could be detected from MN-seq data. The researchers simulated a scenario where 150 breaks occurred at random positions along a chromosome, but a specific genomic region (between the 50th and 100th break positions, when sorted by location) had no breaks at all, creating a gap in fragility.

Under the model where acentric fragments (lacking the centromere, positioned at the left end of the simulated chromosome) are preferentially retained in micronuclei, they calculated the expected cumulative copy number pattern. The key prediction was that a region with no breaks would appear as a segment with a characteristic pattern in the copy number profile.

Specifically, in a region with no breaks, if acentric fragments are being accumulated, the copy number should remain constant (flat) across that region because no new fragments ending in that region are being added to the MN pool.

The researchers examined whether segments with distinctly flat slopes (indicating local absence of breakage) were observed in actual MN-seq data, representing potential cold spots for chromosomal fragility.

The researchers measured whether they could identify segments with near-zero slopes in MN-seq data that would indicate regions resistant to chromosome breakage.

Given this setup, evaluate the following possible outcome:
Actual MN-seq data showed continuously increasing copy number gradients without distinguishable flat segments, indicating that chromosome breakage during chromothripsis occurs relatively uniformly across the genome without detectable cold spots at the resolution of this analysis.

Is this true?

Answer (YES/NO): NO